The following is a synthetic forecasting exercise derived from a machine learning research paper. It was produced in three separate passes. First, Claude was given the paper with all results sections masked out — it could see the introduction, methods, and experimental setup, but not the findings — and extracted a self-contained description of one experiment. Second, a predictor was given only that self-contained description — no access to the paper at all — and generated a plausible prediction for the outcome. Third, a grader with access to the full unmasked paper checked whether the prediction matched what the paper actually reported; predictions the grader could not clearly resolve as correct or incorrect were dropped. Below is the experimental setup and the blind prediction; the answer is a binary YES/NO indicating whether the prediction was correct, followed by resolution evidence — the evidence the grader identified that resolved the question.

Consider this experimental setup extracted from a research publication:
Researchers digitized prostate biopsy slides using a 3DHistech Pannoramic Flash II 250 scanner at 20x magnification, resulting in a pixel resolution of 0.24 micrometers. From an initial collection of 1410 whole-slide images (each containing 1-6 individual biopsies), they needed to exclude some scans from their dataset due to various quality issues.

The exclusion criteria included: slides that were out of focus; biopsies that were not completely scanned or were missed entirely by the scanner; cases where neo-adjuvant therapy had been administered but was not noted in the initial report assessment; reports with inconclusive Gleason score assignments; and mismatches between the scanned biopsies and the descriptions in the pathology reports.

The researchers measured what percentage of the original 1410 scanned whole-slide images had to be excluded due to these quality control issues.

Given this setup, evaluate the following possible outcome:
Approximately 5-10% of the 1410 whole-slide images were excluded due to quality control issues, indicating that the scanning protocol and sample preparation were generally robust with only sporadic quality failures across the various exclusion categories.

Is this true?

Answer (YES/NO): NO